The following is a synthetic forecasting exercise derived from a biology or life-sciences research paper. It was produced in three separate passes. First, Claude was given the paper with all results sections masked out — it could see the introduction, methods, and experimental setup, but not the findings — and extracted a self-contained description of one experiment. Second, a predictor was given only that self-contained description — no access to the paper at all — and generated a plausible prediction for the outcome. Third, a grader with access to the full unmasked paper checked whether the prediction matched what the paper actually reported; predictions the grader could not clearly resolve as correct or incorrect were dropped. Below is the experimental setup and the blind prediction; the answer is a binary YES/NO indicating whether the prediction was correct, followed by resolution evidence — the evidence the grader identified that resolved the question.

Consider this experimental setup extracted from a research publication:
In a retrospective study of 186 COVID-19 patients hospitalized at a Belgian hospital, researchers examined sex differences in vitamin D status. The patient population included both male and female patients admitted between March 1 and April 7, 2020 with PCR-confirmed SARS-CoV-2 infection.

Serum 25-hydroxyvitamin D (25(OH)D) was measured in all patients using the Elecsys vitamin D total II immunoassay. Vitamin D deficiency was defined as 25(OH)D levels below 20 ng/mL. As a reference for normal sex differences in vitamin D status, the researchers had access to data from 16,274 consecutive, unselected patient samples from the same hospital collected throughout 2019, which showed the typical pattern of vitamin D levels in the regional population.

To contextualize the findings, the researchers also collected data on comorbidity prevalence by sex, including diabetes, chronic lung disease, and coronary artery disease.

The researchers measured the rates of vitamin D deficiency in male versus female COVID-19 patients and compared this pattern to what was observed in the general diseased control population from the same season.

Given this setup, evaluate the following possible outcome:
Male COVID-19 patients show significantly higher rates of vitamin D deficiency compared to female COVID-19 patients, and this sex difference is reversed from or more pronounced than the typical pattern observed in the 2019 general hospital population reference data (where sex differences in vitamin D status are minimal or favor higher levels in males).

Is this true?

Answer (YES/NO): NO